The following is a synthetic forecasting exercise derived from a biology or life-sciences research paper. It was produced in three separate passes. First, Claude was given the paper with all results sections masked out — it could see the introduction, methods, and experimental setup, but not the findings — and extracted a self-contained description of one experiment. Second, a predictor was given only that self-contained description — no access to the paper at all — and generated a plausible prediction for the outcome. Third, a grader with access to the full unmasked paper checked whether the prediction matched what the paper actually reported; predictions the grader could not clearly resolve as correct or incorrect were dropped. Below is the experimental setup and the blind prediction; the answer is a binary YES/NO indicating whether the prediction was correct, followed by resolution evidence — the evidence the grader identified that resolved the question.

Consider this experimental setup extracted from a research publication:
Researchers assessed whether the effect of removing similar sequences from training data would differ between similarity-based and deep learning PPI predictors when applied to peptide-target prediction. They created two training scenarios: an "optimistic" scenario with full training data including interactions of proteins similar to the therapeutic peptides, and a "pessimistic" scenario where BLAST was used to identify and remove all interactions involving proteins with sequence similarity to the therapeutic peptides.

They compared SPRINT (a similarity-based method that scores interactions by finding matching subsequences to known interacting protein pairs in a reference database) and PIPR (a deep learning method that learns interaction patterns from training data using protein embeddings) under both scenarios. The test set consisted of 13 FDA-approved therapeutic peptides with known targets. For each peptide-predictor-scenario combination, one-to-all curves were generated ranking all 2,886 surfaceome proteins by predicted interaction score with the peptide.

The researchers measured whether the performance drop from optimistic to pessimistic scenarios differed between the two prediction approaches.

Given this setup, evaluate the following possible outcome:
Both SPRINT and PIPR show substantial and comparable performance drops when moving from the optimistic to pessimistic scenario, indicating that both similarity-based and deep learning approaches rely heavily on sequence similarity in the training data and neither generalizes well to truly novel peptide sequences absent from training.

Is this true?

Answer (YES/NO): NO